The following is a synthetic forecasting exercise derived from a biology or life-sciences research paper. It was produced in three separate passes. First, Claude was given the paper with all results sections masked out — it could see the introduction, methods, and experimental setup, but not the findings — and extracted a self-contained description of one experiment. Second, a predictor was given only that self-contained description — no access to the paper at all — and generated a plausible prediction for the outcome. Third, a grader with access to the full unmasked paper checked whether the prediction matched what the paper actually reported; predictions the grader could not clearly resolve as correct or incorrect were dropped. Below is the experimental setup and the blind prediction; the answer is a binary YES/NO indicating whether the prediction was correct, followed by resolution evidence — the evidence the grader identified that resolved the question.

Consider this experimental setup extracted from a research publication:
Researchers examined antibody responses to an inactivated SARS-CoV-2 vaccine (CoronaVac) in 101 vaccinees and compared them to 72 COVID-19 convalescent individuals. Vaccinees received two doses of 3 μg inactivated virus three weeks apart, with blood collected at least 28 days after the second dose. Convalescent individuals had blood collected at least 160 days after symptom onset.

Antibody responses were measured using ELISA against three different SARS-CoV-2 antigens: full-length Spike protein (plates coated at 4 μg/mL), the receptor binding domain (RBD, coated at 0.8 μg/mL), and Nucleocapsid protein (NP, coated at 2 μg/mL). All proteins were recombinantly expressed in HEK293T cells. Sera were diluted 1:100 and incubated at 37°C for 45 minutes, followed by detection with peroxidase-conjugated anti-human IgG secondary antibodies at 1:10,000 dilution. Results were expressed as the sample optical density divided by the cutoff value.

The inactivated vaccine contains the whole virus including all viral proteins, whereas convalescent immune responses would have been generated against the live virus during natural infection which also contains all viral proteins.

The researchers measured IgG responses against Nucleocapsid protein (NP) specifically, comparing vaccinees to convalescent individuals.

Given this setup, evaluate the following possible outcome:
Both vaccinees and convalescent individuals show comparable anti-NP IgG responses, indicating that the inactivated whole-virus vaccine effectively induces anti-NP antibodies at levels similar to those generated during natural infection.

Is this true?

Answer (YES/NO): YES